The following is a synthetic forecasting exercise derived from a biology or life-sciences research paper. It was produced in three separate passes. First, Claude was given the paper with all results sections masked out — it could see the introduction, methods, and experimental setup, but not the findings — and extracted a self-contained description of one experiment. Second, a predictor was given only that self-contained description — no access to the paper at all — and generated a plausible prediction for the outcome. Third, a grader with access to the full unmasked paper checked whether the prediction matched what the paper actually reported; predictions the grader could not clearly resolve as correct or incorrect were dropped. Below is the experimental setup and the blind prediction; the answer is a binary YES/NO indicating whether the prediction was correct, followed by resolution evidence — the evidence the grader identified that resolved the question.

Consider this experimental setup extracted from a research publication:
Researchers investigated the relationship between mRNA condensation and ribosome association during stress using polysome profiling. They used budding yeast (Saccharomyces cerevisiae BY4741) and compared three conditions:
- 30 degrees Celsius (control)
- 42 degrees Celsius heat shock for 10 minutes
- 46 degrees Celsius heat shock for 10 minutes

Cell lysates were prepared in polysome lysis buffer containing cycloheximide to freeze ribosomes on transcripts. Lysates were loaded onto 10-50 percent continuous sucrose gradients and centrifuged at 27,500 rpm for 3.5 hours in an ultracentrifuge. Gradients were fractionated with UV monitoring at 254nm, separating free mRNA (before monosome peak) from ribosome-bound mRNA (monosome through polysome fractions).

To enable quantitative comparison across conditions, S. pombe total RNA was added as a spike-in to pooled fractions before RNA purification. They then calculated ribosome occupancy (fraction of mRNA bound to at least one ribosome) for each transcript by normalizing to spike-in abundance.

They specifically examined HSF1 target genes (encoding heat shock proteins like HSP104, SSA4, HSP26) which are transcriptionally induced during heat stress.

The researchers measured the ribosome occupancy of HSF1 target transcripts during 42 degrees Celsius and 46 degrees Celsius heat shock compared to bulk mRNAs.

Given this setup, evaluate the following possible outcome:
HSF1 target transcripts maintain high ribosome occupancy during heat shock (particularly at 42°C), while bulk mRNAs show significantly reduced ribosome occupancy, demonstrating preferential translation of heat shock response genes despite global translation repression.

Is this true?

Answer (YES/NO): YES